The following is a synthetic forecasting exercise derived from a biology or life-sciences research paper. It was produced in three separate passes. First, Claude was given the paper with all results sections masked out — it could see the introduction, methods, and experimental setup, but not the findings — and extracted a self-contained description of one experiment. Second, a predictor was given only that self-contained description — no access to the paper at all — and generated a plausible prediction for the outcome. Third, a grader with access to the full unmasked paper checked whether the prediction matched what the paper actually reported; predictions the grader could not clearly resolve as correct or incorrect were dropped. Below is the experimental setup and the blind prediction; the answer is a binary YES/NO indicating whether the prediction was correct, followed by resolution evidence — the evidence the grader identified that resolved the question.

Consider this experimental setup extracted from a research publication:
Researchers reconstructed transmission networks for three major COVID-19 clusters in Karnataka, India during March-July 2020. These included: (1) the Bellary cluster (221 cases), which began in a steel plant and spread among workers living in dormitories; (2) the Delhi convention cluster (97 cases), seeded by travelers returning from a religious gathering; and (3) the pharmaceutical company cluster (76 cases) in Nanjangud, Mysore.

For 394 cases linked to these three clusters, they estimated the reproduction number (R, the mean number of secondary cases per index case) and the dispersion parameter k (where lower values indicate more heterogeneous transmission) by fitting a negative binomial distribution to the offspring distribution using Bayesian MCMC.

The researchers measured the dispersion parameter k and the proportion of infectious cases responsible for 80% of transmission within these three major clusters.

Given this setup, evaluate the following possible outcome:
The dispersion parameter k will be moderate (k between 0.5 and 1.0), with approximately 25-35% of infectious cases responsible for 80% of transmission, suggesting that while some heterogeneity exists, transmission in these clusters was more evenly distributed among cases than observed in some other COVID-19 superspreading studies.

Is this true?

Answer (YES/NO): NO